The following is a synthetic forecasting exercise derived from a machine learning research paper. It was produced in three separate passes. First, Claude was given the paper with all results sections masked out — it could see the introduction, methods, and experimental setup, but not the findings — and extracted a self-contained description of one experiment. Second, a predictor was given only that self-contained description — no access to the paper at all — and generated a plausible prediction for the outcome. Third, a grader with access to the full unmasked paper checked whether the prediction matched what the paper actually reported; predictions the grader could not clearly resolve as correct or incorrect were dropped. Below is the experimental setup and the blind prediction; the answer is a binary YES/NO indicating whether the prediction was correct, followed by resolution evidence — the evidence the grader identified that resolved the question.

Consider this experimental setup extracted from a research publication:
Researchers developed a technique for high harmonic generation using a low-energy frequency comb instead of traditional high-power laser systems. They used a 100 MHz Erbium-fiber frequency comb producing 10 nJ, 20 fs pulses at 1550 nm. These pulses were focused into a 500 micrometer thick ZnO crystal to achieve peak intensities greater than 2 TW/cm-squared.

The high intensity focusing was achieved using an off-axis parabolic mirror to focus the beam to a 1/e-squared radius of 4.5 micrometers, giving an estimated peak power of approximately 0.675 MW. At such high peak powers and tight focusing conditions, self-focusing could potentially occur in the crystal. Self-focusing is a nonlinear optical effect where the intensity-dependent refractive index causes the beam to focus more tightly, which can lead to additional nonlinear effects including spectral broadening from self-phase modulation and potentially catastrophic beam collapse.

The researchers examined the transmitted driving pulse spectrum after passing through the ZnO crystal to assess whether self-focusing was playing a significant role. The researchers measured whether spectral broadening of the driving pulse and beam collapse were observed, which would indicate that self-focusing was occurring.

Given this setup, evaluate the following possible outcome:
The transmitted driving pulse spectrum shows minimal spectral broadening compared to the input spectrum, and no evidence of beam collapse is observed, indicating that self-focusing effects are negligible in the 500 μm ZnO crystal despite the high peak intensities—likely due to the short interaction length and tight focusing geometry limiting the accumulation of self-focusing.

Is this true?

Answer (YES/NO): YES